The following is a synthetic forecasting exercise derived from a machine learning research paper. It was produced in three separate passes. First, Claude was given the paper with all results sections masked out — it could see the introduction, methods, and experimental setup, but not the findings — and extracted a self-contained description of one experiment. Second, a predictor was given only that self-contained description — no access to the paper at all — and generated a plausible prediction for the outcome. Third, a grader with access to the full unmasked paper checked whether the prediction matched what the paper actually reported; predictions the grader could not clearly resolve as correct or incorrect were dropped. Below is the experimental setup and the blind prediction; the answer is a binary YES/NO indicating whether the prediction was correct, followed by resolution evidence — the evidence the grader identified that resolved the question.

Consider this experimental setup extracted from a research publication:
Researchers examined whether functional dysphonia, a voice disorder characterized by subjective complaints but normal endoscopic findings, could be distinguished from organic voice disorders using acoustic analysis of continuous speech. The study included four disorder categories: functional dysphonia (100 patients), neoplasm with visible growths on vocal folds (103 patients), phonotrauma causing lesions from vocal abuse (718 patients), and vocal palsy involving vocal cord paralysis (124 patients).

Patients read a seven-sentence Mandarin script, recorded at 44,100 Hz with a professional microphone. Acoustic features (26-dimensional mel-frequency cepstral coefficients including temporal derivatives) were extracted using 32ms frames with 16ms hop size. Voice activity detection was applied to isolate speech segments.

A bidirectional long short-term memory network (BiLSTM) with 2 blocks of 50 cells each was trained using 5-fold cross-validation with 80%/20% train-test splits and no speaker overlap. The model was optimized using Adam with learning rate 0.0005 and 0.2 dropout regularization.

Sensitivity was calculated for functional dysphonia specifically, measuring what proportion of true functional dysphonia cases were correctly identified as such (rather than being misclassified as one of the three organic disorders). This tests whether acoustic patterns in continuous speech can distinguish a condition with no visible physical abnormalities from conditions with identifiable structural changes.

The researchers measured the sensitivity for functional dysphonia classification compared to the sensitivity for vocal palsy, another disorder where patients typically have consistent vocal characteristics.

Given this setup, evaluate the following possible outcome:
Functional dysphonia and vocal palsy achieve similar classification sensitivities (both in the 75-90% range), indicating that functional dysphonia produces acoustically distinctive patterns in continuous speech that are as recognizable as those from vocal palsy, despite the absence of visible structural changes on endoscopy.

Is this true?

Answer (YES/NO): NO